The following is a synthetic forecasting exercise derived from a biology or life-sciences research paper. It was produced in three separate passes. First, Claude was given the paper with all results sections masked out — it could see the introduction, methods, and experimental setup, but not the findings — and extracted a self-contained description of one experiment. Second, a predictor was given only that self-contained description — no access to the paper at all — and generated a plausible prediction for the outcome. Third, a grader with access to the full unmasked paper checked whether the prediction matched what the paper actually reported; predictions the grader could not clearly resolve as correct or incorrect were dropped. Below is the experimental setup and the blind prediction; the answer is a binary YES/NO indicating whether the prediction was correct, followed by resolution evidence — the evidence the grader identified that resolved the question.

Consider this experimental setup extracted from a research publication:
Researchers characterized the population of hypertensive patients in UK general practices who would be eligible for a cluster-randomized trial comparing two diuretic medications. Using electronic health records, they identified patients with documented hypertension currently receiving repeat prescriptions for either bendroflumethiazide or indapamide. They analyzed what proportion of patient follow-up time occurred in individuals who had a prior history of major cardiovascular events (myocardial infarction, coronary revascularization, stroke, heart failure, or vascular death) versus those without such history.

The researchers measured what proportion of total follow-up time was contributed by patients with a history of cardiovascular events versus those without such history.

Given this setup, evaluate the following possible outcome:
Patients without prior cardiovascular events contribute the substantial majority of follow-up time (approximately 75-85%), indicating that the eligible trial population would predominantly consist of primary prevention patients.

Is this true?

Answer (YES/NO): NO